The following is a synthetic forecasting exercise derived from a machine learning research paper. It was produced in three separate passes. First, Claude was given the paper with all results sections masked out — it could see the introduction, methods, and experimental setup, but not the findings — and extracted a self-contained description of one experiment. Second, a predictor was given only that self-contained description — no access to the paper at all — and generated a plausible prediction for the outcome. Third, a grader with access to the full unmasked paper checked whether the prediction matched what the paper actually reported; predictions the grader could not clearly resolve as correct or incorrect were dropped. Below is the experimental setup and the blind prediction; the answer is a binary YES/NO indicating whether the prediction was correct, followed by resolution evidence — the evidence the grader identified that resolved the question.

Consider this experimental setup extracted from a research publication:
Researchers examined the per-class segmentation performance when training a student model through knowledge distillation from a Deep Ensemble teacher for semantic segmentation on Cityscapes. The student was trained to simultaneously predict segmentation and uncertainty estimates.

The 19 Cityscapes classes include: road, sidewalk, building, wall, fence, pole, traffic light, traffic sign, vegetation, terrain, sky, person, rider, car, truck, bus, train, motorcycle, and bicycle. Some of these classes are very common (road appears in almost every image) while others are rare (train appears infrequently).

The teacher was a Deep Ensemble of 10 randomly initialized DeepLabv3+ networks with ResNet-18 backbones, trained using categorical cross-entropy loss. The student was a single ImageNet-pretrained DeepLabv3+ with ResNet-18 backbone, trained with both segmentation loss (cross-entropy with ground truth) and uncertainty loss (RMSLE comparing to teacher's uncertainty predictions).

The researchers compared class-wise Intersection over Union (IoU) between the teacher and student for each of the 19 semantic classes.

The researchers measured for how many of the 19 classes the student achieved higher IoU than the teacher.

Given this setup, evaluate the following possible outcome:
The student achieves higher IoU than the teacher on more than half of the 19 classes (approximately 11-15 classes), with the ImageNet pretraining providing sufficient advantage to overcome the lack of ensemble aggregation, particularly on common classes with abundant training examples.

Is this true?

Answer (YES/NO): NO